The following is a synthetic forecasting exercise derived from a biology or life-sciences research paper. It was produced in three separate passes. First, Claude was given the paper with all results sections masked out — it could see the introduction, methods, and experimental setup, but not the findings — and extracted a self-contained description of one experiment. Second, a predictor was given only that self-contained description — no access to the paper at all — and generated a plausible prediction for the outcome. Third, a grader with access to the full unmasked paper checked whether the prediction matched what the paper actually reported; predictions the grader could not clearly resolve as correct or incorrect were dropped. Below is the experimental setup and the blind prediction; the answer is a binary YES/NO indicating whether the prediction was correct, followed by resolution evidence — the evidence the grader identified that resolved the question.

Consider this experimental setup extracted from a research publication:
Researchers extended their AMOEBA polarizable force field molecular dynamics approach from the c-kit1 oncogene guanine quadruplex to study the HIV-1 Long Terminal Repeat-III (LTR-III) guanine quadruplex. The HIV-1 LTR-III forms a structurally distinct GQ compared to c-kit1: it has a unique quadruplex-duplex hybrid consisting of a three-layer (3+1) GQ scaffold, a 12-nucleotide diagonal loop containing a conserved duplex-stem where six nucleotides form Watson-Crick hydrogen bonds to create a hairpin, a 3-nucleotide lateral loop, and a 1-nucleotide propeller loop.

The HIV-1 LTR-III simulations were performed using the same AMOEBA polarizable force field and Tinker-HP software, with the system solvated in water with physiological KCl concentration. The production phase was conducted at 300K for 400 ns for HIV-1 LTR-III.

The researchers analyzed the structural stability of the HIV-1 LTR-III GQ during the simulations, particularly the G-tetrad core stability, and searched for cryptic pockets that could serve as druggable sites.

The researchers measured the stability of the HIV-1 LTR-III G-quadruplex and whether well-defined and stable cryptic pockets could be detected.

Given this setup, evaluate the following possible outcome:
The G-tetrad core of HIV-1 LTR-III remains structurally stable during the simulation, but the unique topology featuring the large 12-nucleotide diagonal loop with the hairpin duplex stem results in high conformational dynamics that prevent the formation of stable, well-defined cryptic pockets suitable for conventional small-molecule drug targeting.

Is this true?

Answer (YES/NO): NO